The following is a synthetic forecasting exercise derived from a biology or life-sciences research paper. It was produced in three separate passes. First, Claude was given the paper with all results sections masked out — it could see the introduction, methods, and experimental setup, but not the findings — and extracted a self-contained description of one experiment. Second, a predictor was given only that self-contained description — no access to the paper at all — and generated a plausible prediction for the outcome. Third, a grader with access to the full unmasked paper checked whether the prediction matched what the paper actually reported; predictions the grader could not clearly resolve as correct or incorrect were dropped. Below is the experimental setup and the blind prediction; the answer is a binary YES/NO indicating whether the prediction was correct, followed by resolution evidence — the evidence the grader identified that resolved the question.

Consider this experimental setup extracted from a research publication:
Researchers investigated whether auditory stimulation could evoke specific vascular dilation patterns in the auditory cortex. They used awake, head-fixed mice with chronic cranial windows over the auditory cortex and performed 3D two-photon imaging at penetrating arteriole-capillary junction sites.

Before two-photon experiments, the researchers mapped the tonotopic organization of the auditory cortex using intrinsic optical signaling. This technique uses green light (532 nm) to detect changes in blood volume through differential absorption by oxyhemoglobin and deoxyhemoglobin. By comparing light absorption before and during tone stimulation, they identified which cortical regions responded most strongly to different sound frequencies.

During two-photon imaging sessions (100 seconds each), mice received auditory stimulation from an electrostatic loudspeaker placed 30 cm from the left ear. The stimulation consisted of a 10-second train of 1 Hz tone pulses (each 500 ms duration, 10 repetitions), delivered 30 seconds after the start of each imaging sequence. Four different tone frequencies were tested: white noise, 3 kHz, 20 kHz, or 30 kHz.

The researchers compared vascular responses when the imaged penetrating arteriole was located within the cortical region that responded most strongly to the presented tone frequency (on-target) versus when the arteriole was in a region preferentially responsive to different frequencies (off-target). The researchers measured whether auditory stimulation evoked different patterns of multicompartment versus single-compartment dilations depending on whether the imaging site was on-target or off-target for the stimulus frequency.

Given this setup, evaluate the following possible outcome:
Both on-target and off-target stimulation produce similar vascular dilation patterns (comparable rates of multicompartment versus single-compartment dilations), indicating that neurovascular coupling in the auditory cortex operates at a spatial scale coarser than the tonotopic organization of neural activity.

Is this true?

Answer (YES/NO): NO